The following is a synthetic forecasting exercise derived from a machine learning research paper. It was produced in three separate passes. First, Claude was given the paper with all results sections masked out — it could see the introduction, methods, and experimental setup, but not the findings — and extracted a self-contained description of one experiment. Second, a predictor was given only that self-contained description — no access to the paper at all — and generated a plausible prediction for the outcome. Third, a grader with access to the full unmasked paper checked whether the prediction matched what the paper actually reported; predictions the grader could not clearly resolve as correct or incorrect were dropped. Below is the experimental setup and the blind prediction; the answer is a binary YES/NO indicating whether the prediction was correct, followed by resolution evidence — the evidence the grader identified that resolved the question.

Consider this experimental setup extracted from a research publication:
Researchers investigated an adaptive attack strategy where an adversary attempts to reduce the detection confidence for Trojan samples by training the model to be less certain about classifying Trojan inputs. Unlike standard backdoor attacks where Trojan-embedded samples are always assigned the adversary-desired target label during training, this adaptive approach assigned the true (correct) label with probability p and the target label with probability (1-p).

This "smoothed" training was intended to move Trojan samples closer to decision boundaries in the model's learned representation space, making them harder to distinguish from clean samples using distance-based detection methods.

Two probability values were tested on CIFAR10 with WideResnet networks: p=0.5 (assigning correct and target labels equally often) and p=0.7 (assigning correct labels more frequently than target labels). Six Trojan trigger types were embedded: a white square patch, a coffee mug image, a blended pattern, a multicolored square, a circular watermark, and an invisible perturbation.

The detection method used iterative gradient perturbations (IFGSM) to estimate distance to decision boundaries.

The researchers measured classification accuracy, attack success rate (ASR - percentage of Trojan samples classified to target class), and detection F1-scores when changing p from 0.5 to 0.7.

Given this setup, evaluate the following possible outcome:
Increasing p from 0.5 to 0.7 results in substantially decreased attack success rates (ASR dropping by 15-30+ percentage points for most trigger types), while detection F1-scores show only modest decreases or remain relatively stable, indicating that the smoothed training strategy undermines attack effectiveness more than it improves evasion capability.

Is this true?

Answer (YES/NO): YES